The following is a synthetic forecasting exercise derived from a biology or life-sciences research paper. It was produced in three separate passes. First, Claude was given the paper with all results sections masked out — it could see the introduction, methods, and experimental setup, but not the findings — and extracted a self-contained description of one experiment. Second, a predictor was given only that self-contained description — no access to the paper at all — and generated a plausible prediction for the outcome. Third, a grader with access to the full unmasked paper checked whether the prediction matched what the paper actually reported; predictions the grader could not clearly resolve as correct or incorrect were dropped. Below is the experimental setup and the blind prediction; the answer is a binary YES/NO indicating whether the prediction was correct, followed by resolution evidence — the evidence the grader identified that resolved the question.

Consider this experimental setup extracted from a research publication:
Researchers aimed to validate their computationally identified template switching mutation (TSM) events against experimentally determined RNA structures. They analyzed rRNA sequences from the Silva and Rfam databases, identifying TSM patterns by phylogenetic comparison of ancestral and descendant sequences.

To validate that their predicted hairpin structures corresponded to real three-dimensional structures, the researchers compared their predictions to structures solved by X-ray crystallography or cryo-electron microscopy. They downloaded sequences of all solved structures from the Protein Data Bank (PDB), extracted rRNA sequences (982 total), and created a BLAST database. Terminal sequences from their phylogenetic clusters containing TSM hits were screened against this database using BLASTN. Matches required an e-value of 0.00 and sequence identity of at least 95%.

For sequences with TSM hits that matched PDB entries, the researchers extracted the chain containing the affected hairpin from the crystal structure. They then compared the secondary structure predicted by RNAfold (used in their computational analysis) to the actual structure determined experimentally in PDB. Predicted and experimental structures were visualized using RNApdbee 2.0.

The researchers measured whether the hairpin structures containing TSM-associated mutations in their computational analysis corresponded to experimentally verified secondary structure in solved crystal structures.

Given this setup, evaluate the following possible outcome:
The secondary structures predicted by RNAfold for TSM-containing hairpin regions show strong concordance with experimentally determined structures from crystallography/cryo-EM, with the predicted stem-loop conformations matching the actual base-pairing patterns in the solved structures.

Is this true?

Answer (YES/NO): YES